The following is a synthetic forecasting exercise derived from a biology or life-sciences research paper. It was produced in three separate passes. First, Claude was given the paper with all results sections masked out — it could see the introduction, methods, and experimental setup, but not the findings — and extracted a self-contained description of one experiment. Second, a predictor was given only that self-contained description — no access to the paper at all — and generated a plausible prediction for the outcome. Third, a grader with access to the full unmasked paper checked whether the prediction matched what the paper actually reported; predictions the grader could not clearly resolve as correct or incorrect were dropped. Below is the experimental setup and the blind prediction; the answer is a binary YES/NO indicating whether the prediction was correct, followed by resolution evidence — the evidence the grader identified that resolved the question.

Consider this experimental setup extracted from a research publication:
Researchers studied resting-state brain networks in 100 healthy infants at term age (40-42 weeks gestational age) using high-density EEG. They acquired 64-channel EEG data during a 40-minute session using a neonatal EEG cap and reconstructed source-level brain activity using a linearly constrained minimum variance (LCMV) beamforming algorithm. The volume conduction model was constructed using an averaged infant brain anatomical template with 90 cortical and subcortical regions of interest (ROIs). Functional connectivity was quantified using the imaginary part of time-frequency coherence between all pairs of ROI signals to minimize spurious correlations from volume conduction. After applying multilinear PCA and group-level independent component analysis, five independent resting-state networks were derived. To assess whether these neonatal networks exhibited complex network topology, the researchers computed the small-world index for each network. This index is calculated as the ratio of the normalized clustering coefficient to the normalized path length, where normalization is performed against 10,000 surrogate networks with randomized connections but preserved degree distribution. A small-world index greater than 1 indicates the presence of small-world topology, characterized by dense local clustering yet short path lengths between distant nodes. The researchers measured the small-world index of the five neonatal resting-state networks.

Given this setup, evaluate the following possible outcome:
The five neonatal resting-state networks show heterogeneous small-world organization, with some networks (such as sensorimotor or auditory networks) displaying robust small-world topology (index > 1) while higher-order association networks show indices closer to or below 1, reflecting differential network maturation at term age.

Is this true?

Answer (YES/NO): NO